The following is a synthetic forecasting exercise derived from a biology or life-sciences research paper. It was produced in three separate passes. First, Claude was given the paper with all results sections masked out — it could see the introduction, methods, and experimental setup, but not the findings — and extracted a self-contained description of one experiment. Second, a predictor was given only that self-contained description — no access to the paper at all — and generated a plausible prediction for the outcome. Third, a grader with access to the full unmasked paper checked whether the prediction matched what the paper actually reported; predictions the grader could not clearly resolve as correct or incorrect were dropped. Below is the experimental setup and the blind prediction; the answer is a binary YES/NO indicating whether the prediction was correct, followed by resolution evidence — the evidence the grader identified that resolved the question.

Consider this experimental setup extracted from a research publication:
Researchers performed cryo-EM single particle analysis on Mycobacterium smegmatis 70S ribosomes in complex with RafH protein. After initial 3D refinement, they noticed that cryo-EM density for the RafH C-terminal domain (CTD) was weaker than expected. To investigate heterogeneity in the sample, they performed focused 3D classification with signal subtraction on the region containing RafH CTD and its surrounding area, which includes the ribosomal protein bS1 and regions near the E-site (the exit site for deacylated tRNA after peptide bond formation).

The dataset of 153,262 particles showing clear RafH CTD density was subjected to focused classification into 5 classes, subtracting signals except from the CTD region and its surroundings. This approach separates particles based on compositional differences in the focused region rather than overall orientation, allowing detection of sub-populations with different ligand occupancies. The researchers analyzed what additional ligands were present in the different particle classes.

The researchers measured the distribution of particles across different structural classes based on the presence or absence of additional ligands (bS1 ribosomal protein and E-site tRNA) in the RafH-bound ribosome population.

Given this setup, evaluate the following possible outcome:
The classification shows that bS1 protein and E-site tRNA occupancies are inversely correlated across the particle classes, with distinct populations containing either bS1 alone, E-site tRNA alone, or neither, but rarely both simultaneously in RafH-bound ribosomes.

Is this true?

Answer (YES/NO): NO